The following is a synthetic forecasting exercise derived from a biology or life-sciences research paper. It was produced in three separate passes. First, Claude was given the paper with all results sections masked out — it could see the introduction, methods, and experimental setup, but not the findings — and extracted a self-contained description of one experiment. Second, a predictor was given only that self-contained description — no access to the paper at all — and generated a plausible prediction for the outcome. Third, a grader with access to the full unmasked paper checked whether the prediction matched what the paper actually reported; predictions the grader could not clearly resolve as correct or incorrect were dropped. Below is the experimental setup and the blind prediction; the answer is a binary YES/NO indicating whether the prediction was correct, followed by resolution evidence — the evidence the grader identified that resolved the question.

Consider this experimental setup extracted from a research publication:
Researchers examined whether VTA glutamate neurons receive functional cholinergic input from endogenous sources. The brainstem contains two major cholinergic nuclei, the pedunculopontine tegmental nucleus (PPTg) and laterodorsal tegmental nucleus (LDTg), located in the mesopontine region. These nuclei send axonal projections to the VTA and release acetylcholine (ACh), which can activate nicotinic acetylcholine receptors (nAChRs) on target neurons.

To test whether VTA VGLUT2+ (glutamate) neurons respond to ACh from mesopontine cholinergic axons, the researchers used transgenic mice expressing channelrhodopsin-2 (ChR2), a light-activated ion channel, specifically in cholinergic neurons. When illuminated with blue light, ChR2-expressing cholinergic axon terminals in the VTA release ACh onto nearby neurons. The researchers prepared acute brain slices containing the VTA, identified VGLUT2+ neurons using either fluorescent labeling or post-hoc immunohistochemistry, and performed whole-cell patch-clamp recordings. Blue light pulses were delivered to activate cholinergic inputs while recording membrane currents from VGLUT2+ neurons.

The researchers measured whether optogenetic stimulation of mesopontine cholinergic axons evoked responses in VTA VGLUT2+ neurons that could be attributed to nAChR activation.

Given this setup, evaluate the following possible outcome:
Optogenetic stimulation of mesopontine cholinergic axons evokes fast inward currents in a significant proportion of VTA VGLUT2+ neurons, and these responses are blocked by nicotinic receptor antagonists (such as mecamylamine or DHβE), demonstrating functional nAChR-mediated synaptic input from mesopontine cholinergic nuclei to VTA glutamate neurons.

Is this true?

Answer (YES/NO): NO